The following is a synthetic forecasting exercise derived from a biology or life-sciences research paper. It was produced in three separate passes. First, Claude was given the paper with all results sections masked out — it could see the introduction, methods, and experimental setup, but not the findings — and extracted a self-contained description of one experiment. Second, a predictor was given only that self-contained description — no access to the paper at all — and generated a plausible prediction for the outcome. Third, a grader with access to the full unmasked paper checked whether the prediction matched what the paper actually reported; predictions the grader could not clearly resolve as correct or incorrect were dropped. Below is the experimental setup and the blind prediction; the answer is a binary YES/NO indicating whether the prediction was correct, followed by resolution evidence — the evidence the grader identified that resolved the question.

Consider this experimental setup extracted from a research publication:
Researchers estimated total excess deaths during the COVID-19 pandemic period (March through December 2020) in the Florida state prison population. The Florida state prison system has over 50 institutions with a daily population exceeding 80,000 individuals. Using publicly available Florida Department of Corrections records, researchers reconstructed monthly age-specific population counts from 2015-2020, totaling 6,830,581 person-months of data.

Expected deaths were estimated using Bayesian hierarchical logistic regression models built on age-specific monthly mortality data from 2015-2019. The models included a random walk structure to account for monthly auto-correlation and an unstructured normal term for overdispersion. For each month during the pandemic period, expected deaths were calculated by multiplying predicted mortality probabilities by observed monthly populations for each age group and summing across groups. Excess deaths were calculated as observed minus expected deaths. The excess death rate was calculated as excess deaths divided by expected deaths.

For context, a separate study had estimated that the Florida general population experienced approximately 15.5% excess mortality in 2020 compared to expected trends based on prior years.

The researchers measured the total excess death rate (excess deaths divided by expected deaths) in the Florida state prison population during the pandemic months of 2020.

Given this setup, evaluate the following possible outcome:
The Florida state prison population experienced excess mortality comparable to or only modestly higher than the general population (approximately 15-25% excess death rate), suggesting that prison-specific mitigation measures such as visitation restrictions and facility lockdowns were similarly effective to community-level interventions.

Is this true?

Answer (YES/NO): NO